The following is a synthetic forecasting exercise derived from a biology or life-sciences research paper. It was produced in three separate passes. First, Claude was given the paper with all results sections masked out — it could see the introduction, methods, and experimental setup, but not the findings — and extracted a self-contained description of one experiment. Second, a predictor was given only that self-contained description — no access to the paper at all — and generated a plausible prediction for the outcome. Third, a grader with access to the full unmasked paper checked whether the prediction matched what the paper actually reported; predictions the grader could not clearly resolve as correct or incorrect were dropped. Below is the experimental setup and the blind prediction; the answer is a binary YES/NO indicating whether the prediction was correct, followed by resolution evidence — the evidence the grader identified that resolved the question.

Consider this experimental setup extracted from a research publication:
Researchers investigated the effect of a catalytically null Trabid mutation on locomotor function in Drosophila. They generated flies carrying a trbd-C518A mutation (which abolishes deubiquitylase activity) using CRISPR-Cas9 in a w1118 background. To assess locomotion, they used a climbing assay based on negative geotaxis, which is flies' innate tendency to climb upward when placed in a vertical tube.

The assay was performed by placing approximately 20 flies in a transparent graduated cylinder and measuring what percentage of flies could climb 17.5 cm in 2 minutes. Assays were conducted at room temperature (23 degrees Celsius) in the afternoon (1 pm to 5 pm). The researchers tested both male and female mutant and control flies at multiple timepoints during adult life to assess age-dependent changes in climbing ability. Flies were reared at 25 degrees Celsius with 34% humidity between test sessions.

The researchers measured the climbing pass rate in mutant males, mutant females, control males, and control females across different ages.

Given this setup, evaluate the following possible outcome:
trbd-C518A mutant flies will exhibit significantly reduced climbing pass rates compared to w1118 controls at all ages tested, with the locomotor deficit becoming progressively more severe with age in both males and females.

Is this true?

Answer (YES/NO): NO